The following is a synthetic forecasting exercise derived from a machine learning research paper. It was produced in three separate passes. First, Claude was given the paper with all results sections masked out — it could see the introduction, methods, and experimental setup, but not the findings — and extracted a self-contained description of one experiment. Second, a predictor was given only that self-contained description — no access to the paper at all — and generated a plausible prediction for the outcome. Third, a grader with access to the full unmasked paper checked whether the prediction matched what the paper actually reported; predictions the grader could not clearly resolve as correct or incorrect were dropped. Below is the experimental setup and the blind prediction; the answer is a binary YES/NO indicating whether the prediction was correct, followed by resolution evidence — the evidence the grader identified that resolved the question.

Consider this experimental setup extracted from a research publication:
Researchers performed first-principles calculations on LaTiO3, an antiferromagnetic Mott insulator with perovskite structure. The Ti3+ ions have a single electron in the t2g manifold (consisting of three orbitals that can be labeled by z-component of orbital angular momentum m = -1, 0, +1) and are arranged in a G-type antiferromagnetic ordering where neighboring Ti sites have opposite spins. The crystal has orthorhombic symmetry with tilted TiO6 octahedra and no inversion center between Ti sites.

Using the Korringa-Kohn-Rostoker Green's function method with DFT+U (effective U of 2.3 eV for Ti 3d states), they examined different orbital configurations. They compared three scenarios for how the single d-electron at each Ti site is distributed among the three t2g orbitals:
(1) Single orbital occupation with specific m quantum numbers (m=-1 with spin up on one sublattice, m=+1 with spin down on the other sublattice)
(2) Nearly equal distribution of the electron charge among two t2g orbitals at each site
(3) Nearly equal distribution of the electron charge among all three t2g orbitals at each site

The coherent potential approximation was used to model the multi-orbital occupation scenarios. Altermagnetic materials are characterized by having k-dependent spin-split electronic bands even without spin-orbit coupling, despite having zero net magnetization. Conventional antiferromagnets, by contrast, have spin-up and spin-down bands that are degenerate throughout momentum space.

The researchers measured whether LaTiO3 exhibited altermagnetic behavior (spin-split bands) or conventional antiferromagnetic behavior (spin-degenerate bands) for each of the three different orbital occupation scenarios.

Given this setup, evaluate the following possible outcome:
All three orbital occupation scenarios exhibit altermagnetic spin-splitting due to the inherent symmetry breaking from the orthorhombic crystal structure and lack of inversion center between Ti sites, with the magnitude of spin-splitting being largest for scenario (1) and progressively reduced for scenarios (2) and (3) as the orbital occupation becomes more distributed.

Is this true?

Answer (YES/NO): NO